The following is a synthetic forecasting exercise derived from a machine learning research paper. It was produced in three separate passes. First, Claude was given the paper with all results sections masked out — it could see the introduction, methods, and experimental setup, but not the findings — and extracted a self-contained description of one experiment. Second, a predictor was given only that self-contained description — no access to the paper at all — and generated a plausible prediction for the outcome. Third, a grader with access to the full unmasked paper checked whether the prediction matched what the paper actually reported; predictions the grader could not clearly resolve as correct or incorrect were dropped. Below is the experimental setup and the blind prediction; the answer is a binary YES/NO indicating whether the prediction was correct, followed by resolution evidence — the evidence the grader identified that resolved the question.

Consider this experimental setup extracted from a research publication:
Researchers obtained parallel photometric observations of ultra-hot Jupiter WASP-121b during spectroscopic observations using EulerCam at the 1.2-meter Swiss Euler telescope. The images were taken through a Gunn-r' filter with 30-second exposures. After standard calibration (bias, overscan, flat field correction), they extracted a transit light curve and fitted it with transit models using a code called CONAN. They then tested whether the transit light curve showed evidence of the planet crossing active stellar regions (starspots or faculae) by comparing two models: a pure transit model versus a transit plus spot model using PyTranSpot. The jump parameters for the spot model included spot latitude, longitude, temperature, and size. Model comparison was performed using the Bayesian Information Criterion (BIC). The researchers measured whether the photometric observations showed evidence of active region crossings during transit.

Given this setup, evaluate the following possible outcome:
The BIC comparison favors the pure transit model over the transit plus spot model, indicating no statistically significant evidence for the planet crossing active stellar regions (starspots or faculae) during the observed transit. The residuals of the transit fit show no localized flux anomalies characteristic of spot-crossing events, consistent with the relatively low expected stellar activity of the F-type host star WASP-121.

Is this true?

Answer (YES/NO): YES